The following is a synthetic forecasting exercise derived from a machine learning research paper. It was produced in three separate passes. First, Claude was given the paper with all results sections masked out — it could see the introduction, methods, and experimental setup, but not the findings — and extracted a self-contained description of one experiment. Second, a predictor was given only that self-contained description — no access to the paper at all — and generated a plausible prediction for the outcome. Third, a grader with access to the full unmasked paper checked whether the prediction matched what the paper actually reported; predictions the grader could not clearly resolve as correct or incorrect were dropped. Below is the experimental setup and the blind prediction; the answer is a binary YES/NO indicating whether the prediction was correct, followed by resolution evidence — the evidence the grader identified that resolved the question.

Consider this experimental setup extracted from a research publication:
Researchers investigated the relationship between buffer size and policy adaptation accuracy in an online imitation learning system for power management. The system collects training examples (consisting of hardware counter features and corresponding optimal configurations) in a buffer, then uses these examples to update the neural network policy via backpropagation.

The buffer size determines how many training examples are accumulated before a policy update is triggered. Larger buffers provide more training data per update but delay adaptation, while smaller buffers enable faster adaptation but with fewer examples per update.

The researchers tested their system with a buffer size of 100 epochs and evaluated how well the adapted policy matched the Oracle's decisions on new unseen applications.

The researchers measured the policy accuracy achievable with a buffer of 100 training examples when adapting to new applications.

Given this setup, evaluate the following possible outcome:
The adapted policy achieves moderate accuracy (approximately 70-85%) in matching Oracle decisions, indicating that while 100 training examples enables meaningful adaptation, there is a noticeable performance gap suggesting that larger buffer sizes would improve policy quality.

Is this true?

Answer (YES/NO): NO